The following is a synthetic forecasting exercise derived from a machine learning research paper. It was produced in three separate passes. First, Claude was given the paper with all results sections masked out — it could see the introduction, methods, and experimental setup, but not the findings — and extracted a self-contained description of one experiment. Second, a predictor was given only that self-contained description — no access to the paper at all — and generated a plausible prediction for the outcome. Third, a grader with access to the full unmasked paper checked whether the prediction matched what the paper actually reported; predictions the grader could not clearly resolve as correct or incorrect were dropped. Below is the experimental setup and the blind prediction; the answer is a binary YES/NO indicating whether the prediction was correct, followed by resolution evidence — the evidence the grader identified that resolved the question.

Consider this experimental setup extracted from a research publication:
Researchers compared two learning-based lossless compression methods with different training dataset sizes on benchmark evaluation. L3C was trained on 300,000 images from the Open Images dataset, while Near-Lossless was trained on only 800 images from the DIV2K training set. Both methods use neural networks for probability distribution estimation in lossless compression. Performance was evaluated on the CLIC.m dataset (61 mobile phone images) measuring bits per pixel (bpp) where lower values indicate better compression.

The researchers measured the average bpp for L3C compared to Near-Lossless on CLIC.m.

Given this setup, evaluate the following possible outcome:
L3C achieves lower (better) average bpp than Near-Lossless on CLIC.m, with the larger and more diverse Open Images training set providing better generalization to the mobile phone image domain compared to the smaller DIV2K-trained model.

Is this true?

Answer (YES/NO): NO